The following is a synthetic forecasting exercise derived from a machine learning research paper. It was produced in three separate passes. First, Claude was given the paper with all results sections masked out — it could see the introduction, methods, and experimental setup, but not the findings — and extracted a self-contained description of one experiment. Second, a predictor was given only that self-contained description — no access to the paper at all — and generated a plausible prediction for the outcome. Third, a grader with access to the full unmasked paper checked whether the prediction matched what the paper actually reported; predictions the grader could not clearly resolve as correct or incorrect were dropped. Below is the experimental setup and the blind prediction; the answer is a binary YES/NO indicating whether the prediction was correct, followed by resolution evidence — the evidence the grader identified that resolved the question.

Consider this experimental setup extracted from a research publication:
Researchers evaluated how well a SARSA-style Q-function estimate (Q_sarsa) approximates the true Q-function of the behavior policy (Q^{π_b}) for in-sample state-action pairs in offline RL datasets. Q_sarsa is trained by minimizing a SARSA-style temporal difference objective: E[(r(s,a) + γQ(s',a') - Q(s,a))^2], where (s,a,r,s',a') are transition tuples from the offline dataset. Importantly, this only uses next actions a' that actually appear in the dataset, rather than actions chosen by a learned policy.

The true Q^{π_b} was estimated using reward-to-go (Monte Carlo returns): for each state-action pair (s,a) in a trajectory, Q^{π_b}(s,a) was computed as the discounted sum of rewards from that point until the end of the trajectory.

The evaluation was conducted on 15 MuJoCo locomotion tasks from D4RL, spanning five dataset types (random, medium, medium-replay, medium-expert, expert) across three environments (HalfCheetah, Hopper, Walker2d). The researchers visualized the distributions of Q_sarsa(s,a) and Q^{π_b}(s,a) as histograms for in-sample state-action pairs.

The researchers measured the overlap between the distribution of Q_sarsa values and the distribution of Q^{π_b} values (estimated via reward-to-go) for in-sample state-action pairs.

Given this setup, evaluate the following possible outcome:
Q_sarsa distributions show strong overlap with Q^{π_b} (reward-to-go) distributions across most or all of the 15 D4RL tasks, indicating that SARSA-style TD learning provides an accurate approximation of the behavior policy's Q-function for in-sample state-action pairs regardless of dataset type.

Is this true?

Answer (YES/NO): YES